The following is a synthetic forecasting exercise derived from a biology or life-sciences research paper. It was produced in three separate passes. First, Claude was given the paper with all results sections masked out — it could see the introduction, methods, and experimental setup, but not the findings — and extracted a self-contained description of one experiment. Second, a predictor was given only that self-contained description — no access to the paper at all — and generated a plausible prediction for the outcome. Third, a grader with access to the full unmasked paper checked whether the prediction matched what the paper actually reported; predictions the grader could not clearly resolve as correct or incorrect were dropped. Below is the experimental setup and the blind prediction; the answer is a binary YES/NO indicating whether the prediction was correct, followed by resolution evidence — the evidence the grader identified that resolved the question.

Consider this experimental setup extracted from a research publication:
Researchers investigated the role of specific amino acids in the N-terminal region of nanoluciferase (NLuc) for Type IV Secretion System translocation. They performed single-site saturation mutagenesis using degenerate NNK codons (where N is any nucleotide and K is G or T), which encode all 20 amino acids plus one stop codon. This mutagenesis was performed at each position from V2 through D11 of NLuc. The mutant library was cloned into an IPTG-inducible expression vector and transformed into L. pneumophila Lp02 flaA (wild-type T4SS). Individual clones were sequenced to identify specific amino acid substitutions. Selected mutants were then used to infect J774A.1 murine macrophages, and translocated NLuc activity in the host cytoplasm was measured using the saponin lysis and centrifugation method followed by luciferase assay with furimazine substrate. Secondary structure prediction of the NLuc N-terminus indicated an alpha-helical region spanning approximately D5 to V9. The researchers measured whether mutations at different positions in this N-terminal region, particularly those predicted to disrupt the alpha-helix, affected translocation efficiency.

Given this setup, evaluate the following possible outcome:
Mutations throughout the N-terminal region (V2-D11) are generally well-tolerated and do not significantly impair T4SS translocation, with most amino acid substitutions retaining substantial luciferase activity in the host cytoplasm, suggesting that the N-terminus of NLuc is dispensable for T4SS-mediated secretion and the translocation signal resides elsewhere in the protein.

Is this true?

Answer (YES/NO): NO